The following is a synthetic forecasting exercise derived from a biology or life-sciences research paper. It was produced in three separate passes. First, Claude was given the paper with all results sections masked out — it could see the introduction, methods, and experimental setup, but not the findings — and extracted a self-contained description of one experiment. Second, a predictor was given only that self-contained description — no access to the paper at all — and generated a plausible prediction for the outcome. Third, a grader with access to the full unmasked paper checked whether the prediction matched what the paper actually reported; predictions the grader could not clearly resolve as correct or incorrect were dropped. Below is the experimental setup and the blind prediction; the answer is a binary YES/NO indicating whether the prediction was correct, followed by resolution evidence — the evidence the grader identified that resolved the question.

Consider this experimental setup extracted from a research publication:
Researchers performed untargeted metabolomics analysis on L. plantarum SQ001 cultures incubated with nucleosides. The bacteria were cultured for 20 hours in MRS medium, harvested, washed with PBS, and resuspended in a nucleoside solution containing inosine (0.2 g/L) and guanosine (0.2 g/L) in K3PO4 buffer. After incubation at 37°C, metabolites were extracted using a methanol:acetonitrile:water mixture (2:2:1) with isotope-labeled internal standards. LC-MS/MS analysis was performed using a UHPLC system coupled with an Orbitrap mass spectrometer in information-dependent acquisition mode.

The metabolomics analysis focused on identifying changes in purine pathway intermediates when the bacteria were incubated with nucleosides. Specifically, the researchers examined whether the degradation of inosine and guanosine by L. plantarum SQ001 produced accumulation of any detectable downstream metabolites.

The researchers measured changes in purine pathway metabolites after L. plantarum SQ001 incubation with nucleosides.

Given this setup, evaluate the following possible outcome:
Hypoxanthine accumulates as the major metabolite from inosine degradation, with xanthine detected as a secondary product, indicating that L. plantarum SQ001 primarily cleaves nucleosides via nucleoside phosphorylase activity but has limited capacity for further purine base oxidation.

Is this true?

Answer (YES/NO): NO